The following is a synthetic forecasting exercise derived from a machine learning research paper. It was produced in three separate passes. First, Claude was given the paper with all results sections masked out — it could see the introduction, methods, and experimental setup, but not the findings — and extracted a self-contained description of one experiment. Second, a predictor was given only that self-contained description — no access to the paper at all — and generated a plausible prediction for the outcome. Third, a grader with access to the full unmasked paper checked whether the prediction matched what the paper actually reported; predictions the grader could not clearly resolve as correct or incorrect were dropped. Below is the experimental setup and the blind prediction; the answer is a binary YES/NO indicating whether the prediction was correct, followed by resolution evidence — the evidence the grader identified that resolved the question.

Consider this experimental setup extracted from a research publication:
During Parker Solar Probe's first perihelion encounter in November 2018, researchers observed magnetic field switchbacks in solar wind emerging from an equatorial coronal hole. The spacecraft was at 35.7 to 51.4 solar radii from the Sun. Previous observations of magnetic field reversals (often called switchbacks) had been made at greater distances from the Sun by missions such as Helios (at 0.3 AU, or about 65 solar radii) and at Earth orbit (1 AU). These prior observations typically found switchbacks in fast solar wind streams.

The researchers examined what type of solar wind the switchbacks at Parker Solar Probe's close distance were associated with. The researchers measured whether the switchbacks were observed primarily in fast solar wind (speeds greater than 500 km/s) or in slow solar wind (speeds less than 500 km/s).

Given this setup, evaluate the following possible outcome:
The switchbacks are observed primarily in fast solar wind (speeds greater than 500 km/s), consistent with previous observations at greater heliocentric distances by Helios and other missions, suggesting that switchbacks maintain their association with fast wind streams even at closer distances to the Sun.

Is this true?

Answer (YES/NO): NO